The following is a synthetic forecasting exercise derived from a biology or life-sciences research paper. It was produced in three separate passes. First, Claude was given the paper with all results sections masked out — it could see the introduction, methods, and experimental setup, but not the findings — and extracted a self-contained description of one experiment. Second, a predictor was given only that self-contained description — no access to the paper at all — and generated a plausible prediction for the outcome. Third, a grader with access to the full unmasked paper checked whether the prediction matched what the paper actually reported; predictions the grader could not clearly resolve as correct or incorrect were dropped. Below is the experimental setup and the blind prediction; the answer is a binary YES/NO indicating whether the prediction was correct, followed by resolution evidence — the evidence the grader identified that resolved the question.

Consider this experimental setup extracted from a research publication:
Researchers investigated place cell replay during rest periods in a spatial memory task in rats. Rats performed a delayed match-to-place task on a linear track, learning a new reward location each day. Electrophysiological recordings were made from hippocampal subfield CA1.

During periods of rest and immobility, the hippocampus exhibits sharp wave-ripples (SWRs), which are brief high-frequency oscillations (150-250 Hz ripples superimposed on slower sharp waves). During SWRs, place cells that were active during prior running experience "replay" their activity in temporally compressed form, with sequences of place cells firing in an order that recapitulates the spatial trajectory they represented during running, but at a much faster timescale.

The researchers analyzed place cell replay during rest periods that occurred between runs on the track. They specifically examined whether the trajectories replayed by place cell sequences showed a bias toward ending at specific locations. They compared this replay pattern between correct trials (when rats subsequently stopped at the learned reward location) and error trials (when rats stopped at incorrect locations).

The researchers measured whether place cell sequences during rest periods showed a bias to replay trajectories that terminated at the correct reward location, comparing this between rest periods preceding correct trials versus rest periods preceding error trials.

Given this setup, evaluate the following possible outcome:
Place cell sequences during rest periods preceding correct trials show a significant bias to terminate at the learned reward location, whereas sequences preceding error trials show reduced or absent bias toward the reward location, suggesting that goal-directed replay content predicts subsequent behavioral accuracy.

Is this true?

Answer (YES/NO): YES